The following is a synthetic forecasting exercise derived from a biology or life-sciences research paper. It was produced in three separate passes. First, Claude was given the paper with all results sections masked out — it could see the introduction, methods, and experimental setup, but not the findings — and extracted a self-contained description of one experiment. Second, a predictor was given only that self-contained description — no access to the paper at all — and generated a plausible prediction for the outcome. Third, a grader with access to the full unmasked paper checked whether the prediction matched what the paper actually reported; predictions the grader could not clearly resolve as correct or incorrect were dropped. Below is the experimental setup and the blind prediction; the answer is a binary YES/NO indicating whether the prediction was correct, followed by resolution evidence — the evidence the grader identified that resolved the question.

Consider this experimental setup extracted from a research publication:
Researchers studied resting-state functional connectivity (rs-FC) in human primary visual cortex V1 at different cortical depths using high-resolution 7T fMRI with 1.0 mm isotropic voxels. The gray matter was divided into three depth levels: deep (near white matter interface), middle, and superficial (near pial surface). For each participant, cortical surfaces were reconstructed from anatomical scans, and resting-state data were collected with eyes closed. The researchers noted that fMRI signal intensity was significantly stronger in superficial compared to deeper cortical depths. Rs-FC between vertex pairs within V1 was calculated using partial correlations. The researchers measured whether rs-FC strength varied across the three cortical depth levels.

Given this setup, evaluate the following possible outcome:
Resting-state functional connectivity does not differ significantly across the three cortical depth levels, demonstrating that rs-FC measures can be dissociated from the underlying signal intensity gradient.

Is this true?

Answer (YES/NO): NO